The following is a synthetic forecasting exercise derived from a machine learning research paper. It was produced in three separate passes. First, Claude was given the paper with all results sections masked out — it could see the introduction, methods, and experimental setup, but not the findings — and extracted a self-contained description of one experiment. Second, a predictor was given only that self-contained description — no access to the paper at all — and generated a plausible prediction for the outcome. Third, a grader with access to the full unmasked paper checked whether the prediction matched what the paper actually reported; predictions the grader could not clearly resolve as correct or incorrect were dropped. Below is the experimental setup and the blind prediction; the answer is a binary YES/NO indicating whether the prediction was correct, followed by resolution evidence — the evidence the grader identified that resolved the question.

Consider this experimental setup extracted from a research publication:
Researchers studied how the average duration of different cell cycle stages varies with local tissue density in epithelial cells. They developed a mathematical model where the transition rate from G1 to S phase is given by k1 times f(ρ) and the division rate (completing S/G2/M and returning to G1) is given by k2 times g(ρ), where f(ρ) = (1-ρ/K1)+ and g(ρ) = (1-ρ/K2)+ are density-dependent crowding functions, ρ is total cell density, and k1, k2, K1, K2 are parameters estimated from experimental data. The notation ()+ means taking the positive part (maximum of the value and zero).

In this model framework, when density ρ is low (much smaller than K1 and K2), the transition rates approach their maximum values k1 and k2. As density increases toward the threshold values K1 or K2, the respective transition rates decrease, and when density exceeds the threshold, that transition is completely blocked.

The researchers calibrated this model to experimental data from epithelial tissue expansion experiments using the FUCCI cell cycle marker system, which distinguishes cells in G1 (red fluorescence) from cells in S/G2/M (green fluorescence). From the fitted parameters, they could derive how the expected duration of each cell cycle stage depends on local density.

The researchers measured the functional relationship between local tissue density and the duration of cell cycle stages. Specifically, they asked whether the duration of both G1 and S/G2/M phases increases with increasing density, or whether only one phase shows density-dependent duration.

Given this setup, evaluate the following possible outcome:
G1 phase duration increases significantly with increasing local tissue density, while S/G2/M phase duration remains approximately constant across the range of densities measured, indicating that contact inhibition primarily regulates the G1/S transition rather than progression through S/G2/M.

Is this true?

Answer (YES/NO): NO